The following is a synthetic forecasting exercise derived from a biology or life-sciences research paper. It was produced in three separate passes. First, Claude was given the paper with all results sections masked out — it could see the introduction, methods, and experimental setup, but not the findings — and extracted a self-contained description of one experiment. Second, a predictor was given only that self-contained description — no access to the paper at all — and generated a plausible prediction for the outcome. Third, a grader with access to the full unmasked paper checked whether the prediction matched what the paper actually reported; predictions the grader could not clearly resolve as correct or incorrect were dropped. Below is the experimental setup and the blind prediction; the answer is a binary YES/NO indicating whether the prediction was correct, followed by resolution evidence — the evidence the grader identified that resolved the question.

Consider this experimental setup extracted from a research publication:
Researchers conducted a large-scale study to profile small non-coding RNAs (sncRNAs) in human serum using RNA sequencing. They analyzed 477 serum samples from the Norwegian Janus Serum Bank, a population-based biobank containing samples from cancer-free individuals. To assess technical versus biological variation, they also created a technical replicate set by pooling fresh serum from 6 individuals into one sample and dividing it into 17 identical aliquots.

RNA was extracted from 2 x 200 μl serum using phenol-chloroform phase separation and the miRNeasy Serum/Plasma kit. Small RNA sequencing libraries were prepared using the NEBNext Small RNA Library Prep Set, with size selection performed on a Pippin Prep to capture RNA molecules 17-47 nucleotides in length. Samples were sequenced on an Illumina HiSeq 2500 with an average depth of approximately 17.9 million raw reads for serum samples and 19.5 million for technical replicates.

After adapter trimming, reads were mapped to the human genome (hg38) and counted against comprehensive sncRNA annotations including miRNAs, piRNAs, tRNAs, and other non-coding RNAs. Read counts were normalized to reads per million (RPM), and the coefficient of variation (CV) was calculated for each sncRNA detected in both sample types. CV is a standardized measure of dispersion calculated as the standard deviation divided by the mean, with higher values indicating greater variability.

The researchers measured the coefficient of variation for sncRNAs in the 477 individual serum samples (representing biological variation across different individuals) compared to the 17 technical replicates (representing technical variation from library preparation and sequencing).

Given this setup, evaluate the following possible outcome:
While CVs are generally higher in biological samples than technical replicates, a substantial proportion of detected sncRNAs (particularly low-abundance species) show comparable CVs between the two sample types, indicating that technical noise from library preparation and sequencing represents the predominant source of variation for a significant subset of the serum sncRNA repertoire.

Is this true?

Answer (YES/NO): NO